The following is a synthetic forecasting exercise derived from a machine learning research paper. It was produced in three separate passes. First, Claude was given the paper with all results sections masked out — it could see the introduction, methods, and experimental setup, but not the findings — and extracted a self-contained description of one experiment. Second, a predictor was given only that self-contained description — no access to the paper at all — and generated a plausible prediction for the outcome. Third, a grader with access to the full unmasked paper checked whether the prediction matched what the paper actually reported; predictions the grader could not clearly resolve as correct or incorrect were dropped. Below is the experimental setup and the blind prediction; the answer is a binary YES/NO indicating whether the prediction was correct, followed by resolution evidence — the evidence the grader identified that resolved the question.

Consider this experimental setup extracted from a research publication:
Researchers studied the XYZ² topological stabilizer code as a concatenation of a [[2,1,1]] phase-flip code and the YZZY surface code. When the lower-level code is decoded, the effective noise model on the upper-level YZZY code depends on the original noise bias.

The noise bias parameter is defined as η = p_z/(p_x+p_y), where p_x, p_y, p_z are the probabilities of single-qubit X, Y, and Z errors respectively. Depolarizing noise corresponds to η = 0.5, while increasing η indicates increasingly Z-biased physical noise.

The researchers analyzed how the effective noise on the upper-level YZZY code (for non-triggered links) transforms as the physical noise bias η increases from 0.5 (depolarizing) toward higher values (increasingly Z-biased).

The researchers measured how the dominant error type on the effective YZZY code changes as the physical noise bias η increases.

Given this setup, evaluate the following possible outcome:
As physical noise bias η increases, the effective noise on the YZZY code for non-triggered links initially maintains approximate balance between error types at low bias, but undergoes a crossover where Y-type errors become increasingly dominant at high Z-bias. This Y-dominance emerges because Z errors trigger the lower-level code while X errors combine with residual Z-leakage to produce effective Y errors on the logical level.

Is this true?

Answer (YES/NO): NO